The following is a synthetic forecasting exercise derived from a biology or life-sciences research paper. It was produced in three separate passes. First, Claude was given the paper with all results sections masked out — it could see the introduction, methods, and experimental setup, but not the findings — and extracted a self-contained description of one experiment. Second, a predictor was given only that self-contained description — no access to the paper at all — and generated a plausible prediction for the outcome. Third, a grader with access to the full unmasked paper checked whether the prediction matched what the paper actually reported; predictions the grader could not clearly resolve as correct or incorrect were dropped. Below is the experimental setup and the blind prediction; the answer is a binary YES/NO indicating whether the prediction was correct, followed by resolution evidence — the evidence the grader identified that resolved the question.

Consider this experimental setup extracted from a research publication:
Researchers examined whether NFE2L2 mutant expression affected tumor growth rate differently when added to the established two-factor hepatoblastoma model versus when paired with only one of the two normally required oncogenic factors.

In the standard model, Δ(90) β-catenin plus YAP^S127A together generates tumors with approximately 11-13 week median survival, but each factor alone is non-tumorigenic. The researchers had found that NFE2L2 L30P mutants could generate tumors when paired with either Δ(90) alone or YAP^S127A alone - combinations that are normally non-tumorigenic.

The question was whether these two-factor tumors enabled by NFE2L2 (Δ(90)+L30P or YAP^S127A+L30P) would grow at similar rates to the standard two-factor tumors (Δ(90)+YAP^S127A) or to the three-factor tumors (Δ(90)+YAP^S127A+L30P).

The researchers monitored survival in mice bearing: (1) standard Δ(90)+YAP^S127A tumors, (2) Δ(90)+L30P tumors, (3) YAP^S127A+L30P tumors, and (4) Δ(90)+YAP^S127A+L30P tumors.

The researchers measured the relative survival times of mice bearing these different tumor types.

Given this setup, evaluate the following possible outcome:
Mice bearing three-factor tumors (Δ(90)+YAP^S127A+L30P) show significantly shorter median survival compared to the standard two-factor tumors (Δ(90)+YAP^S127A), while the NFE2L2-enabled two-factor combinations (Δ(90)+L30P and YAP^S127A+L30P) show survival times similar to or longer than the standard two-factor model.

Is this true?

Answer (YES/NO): YES